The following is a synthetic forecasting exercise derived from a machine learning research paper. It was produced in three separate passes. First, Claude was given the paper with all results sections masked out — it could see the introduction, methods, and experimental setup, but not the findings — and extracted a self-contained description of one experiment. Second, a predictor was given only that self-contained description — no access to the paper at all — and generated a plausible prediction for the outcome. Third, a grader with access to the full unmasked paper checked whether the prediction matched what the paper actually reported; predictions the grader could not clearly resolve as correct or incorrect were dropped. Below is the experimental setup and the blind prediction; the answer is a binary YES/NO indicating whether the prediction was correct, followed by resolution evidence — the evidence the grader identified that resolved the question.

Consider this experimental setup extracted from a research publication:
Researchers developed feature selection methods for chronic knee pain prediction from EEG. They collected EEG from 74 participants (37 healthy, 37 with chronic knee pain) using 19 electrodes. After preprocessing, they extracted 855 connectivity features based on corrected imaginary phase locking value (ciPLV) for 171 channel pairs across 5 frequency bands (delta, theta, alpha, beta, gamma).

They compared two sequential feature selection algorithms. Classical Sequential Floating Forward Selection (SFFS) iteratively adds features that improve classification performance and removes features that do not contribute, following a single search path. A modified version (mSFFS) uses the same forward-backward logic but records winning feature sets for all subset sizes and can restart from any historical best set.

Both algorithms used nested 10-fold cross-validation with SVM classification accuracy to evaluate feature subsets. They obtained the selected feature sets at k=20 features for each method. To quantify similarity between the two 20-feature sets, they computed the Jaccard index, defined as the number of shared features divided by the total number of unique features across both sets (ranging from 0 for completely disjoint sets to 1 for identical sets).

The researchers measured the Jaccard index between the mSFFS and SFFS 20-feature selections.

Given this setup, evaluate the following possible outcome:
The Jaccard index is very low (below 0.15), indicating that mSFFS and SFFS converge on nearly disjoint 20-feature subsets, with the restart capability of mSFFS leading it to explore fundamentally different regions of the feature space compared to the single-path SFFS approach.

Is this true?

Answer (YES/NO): NO